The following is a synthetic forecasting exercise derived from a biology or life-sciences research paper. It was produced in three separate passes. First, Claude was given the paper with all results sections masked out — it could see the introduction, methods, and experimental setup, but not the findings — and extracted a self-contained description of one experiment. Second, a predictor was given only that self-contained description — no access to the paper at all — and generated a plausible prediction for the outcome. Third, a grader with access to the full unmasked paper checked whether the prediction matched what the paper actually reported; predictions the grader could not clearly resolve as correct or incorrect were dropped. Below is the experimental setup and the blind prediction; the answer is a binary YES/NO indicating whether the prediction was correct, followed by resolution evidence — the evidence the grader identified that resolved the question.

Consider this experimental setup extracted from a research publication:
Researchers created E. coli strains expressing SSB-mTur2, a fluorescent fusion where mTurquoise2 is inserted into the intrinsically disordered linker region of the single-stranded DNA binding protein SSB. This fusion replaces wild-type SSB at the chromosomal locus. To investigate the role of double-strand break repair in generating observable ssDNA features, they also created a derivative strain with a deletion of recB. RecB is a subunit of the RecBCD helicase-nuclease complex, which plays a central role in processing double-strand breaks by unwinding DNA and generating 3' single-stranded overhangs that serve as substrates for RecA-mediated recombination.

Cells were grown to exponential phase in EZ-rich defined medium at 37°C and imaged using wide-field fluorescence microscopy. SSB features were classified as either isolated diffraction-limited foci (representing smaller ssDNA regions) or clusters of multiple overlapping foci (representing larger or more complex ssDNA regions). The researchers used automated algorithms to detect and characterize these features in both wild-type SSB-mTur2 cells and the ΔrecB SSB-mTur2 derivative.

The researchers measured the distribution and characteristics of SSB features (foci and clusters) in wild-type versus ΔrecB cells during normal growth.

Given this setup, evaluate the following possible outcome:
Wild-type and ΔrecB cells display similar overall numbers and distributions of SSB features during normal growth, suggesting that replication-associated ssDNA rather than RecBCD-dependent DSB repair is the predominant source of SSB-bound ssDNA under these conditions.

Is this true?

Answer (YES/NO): YES